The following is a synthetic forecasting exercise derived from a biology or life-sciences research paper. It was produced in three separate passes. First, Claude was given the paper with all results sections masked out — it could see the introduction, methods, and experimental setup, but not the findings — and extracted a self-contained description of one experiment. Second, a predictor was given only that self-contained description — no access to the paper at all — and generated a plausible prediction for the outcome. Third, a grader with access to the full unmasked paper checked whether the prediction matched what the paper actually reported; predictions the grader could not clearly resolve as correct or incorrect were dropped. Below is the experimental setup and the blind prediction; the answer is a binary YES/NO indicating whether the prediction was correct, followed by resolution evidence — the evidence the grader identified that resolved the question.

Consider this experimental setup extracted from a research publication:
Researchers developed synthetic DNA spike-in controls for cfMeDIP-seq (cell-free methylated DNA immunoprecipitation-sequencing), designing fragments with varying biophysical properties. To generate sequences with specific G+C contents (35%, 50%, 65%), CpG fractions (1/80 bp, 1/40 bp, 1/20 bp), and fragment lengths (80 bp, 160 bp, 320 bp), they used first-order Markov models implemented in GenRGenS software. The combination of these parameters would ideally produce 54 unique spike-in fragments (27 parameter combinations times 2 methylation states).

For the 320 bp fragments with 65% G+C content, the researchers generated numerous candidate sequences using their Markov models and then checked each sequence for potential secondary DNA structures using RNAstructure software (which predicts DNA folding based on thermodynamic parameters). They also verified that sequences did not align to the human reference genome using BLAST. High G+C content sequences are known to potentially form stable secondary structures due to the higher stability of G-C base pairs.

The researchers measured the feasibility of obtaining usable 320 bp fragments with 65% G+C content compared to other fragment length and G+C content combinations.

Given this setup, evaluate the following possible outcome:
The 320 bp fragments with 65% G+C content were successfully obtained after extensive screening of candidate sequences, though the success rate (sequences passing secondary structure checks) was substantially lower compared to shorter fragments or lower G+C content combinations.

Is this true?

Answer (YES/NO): NO